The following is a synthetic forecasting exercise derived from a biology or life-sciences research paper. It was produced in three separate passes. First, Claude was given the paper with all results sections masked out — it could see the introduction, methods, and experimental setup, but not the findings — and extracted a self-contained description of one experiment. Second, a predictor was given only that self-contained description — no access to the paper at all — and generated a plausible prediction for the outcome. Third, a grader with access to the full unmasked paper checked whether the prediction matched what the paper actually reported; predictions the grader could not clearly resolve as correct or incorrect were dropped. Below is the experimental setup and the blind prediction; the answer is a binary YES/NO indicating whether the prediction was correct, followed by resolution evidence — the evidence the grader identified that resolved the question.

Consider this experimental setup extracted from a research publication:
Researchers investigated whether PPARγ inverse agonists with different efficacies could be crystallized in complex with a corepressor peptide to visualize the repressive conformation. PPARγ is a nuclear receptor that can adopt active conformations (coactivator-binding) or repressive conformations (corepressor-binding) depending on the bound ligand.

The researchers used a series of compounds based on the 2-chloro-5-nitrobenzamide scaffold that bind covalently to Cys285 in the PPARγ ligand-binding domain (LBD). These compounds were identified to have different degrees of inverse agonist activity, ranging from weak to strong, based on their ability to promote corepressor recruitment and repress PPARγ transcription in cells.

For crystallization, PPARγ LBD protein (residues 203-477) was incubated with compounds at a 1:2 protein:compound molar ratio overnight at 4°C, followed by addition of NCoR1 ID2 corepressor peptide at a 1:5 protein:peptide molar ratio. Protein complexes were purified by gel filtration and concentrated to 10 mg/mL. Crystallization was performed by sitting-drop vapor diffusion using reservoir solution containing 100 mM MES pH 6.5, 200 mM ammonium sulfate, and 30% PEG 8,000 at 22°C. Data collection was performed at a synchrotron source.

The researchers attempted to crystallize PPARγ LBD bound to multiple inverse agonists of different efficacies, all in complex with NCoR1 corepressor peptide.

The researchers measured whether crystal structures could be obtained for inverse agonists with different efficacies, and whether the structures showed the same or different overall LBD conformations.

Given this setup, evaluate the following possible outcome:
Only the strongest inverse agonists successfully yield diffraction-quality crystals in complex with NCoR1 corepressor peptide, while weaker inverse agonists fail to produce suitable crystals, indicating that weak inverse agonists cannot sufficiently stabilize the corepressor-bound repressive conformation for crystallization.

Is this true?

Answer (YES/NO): NO